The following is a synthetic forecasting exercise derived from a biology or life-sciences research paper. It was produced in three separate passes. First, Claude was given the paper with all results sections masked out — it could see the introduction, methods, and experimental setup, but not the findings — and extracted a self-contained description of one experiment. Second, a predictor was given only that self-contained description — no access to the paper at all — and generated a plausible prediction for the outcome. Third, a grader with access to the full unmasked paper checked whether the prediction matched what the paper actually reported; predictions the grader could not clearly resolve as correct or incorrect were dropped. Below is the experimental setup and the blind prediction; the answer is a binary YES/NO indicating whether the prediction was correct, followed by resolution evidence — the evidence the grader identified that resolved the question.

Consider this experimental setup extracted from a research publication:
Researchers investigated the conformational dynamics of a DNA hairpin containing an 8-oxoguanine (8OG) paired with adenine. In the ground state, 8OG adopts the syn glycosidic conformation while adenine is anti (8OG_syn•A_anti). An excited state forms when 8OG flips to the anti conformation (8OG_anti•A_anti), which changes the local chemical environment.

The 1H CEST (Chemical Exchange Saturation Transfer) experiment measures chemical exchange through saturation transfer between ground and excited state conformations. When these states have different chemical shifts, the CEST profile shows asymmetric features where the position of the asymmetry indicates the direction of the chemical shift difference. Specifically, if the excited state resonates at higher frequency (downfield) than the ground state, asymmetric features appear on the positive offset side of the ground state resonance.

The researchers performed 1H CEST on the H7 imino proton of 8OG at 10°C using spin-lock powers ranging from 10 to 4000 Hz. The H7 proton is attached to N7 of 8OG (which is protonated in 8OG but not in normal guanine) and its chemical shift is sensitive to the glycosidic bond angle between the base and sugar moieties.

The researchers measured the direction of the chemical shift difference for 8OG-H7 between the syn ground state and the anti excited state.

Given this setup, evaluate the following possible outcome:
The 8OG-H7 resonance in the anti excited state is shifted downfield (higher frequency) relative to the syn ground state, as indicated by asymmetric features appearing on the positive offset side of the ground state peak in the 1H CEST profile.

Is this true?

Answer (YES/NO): NO